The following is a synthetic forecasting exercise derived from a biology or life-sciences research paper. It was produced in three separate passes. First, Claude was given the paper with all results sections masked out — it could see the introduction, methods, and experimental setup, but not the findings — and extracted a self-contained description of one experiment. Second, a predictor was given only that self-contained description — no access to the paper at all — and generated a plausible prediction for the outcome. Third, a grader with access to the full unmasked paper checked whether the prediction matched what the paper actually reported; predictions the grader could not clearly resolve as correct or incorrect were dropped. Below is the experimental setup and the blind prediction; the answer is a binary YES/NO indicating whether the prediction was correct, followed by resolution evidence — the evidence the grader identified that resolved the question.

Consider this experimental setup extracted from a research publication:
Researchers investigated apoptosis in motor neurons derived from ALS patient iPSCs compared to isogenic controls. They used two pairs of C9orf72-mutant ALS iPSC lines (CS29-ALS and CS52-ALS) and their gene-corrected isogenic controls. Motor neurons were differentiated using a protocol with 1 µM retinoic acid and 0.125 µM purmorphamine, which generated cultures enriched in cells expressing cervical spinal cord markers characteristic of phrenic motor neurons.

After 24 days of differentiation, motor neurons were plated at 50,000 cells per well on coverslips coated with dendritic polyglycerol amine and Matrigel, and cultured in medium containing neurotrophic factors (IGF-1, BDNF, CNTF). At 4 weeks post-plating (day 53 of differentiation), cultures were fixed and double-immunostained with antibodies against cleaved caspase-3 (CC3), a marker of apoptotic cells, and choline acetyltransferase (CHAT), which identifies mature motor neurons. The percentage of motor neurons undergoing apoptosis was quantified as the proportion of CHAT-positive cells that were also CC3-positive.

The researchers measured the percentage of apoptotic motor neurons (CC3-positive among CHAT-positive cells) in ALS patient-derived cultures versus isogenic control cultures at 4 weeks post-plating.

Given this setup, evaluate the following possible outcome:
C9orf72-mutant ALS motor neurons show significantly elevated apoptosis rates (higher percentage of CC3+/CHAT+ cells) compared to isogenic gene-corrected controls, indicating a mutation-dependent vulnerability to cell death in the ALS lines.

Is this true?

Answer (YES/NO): YES